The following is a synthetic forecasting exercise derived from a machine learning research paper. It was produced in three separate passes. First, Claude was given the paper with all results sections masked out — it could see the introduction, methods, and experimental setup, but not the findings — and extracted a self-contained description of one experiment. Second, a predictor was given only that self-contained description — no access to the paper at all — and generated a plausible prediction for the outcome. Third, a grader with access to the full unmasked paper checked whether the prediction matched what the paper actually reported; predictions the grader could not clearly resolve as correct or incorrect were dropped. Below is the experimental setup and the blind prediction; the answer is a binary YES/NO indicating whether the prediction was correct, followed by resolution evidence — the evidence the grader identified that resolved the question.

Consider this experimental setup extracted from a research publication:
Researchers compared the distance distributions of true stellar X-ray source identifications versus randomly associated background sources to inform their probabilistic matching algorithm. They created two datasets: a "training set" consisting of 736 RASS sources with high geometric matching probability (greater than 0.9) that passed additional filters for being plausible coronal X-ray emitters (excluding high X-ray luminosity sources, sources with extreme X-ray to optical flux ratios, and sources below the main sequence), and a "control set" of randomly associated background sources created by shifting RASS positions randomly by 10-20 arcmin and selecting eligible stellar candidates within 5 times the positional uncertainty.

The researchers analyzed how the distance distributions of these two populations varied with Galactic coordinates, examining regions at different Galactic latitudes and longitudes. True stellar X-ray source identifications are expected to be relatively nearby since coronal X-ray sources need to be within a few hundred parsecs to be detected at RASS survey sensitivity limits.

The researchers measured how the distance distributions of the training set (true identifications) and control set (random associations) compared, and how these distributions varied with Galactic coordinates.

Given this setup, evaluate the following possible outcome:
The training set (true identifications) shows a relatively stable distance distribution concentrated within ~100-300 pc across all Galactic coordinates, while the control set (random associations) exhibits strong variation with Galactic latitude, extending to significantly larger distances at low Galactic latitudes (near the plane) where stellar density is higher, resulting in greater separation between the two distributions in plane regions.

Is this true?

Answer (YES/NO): YES